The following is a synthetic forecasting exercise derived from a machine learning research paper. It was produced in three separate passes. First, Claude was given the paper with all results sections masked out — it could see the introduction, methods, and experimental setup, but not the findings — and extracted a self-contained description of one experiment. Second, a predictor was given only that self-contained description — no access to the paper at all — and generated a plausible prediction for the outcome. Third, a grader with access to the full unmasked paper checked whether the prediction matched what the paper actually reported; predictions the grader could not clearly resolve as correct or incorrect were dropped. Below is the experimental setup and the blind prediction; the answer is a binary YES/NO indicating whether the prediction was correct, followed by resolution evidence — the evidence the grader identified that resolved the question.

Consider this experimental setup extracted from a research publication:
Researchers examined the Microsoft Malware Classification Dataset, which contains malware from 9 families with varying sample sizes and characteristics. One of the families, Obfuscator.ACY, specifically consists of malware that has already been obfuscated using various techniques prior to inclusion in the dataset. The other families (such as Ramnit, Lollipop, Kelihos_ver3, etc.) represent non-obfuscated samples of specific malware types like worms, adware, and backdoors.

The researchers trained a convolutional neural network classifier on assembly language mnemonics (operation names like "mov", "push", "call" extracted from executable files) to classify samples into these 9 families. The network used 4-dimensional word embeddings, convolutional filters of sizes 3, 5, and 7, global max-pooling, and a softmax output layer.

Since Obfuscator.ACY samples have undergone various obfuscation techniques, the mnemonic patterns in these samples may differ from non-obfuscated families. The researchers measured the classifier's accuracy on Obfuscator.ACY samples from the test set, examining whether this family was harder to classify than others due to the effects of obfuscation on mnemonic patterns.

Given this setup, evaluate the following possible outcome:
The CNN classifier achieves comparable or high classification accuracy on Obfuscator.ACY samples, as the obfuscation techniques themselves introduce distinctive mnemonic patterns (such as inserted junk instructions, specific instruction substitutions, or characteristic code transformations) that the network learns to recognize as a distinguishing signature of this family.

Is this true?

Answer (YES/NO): YES